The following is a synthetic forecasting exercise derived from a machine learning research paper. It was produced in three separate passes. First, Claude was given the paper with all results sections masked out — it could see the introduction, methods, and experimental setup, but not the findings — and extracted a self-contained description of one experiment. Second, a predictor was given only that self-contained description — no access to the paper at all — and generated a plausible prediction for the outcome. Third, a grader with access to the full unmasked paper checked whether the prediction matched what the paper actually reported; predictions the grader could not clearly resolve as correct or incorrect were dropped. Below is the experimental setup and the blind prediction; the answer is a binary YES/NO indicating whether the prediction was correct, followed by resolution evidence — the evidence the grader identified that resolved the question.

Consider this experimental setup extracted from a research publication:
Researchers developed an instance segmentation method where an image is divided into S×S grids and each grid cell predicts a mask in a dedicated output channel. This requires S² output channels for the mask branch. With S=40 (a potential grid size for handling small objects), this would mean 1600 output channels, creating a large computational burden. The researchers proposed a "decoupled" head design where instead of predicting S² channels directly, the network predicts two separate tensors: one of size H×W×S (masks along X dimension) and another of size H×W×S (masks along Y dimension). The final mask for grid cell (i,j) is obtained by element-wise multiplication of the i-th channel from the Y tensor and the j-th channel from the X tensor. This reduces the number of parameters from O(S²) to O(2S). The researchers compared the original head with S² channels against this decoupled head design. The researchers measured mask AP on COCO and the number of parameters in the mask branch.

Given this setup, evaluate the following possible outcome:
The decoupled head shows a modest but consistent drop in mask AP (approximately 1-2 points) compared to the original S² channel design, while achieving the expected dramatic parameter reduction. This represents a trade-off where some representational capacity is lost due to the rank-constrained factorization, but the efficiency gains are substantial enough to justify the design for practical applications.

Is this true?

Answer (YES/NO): NO